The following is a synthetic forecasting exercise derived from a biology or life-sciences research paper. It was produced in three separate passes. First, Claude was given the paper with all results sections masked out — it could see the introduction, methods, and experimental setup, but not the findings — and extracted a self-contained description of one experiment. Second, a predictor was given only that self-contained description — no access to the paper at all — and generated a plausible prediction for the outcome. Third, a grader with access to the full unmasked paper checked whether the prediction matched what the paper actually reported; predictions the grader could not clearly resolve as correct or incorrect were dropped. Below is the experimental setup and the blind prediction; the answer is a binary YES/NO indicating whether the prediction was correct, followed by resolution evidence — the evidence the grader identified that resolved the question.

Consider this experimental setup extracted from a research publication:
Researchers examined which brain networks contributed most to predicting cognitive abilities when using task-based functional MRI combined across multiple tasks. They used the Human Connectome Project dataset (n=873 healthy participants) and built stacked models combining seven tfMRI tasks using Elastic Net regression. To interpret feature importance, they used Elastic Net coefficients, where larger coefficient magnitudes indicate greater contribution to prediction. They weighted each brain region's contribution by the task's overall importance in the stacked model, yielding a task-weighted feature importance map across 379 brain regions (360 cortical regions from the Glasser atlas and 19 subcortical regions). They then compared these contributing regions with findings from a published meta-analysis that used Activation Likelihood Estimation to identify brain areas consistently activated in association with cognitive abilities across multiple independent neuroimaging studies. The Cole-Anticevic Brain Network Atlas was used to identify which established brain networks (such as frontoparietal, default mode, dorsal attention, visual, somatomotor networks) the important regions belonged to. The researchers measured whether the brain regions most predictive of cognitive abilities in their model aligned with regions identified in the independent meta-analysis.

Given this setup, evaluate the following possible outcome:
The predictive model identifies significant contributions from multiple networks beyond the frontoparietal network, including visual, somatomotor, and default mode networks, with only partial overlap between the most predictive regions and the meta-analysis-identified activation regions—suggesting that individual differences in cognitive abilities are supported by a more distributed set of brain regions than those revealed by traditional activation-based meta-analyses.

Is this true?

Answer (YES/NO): NO